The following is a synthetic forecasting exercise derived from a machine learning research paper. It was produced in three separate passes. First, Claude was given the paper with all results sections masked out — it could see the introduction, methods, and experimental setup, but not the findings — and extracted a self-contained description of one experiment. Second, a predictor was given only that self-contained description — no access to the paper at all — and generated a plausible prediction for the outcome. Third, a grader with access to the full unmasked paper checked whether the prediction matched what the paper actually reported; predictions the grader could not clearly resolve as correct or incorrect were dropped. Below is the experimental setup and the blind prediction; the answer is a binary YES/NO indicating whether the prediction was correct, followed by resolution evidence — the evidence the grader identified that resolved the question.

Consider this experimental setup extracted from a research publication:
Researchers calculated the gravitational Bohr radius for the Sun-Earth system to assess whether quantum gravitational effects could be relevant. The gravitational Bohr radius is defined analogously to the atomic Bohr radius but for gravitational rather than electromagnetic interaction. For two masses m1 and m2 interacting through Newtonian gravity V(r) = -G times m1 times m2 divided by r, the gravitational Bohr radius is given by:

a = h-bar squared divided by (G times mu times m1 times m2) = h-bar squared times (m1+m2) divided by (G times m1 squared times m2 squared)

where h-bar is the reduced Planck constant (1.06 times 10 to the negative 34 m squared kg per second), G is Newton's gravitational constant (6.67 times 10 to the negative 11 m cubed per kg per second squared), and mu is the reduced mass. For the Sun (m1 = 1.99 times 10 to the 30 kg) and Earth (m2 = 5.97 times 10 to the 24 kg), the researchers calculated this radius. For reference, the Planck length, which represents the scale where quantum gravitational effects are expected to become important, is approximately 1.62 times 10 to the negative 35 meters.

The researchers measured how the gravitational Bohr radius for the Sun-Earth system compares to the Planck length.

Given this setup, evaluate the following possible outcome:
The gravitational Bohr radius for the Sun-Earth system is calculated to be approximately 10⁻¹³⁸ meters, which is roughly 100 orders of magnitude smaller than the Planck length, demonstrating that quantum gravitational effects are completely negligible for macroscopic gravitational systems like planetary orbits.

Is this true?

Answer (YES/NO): NO